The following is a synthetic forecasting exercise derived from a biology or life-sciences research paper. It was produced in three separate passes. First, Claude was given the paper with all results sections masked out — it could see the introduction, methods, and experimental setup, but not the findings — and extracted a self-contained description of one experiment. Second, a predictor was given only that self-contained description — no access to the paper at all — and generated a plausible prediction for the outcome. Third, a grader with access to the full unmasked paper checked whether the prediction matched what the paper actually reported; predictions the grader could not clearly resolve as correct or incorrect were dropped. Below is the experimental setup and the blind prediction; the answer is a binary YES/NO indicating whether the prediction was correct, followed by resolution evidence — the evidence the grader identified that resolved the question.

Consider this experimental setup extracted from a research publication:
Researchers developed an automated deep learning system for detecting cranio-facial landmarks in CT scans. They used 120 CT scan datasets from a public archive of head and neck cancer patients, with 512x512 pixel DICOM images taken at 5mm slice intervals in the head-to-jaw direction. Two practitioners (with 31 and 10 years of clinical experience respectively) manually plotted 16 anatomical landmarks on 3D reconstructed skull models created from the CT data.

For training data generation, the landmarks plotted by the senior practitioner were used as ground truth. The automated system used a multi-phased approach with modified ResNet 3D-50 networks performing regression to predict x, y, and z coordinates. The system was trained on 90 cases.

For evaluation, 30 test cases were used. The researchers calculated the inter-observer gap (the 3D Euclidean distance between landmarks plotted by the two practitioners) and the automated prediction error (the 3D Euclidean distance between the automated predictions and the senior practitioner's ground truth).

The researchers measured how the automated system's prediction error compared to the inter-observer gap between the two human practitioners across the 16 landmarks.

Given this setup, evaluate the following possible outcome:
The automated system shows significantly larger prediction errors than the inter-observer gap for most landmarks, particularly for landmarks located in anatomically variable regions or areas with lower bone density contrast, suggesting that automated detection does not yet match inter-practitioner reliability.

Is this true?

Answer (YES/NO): NO